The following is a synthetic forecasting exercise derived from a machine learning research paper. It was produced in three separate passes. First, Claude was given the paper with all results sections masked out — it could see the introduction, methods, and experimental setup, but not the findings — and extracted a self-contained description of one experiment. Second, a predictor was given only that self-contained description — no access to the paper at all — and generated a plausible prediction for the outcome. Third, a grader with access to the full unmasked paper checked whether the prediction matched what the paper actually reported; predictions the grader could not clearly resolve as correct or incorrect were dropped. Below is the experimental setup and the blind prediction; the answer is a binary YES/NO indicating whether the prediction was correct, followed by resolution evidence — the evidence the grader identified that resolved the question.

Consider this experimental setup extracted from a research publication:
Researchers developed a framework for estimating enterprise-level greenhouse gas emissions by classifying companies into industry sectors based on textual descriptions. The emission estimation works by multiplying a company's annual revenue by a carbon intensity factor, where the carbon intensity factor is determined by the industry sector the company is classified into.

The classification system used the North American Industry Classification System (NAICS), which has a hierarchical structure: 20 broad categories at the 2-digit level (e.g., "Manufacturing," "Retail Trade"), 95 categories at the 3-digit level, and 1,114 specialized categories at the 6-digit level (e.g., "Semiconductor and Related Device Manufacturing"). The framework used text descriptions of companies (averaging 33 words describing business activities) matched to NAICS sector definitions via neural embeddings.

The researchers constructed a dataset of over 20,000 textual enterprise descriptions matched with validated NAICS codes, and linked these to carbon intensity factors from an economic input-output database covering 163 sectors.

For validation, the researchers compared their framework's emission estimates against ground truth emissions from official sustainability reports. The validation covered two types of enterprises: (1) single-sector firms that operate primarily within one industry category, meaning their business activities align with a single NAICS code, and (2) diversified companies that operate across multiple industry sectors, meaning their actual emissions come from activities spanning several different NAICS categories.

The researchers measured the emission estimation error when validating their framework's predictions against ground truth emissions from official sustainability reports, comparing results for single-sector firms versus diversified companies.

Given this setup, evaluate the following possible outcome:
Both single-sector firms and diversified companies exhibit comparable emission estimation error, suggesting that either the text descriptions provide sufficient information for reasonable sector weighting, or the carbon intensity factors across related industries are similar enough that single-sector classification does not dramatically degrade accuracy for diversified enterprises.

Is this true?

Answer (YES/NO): NO